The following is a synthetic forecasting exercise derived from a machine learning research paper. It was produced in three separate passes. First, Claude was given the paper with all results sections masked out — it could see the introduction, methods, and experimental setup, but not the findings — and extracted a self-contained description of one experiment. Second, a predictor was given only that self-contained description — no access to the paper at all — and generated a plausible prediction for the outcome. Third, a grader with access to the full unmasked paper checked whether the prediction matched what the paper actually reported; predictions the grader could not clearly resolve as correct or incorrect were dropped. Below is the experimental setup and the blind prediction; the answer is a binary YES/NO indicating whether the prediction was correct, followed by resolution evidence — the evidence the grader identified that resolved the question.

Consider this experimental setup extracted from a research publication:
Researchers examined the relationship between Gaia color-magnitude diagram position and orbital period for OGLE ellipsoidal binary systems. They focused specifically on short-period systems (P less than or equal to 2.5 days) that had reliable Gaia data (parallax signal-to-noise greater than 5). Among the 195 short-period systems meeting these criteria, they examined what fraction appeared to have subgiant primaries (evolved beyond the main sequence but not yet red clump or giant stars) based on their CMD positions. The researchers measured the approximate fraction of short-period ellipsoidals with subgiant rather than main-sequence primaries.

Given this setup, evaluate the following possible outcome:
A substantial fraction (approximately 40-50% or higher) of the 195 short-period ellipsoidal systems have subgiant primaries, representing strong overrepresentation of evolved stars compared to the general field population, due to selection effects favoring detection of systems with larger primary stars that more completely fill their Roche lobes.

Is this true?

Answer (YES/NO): NO